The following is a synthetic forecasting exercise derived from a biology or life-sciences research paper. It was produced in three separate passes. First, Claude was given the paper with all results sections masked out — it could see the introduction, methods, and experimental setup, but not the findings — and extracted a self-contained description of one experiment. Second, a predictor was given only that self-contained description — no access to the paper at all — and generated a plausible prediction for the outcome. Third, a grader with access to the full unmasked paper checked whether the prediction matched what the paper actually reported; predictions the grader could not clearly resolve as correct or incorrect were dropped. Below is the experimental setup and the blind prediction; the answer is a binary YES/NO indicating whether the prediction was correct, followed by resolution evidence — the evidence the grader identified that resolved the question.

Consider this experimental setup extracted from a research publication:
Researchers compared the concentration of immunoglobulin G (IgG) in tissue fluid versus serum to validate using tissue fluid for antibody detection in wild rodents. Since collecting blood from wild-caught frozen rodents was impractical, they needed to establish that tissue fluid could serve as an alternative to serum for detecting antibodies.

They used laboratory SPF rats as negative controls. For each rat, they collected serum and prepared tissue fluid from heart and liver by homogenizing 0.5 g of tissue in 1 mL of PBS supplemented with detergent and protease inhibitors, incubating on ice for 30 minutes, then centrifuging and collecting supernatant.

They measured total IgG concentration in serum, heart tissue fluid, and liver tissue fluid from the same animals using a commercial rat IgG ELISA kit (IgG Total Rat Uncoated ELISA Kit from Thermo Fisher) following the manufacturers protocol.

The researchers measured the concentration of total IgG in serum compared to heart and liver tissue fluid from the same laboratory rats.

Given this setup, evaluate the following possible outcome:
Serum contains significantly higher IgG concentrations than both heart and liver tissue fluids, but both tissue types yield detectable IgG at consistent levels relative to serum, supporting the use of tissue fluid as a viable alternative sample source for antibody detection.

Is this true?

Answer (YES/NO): NO